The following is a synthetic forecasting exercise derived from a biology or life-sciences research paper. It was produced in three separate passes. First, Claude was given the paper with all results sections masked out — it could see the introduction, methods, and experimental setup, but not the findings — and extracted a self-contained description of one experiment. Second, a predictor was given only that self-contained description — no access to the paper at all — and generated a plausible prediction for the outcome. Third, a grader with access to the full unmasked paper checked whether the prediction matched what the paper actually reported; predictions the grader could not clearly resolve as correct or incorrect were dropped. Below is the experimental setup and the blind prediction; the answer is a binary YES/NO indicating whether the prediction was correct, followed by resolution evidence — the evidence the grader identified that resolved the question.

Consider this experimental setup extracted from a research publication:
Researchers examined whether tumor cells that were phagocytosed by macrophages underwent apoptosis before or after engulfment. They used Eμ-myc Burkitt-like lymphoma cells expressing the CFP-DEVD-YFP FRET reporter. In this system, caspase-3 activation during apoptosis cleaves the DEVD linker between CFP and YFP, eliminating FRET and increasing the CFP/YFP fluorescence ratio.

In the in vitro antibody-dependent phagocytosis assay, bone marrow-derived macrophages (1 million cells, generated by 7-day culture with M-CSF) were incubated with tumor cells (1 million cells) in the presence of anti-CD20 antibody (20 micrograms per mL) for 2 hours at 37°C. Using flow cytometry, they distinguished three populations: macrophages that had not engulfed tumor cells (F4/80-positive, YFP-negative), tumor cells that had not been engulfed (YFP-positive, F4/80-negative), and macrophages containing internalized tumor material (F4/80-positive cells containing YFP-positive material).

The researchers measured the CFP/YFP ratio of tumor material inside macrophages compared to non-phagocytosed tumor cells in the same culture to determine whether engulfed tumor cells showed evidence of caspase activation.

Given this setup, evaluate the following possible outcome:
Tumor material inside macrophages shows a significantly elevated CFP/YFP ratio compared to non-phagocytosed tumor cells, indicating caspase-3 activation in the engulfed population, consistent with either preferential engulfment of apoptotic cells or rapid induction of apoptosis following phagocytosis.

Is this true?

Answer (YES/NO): NO